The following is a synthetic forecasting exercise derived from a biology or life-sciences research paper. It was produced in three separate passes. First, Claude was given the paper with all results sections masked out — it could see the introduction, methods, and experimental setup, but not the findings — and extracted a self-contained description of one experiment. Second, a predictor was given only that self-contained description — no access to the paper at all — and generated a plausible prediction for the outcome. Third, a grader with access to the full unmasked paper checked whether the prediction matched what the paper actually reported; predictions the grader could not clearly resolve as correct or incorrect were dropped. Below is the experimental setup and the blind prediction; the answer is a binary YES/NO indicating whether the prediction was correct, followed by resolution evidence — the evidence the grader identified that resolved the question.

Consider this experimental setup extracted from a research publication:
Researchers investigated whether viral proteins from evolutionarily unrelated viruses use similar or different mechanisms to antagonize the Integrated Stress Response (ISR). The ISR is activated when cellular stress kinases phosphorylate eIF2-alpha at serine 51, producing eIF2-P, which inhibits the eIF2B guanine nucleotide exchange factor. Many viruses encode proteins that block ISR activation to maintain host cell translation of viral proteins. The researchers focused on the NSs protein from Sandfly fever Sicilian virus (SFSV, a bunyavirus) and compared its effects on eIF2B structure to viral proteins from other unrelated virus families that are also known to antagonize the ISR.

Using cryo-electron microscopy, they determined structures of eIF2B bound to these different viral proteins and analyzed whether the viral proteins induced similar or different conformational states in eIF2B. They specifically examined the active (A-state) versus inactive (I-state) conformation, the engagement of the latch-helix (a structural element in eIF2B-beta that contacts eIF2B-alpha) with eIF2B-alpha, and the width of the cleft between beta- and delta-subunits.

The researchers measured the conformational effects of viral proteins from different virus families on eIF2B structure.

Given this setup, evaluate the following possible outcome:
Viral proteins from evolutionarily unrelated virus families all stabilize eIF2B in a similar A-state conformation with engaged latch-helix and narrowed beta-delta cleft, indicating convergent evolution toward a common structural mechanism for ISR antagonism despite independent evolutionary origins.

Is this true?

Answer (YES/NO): YES